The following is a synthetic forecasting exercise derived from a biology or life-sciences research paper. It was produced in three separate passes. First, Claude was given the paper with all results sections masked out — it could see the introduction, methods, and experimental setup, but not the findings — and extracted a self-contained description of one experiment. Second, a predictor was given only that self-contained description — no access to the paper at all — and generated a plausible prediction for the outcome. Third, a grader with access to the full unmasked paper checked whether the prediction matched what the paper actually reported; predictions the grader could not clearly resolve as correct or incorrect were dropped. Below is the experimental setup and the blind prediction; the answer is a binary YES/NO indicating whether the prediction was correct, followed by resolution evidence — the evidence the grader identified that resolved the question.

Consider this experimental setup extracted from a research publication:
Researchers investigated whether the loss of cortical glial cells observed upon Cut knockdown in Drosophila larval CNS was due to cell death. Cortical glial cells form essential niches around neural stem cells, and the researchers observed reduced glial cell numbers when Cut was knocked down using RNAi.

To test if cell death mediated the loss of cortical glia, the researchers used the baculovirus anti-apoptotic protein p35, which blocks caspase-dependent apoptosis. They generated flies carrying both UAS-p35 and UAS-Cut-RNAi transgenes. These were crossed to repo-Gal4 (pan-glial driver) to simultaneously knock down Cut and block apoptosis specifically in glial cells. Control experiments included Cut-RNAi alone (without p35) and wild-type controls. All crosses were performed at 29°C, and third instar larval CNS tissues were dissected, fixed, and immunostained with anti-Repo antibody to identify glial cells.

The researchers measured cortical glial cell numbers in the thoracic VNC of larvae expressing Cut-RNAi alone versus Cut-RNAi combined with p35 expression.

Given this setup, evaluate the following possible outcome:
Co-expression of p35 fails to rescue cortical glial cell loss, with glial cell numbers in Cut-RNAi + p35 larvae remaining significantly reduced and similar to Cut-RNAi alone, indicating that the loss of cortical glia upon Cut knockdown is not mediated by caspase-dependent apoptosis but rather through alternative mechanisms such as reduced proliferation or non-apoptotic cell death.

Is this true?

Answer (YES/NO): NO